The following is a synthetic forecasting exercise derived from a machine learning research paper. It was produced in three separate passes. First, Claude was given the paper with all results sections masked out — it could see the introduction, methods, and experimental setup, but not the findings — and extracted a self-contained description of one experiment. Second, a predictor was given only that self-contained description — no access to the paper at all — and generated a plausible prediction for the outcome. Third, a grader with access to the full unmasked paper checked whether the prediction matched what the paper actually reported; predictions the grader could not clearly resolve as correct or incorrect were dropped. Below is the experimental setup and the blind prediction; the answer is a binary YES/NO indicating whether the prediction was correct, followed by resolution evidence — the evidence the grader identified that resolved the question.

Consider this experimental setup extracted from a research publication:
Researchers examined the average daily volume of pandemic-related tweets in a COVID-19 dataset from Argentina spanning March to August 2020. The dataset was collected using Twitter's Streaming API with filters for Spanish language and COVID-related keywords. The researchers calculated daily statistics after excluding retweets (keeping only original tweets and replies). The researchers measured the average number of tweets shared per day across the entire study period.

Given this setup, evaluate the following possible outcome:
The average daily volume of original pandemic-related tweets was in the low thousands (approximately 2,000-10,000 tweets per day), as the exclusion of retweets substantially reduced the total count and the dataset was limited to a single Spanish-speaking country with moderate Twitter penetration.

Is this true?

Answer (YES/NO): NO